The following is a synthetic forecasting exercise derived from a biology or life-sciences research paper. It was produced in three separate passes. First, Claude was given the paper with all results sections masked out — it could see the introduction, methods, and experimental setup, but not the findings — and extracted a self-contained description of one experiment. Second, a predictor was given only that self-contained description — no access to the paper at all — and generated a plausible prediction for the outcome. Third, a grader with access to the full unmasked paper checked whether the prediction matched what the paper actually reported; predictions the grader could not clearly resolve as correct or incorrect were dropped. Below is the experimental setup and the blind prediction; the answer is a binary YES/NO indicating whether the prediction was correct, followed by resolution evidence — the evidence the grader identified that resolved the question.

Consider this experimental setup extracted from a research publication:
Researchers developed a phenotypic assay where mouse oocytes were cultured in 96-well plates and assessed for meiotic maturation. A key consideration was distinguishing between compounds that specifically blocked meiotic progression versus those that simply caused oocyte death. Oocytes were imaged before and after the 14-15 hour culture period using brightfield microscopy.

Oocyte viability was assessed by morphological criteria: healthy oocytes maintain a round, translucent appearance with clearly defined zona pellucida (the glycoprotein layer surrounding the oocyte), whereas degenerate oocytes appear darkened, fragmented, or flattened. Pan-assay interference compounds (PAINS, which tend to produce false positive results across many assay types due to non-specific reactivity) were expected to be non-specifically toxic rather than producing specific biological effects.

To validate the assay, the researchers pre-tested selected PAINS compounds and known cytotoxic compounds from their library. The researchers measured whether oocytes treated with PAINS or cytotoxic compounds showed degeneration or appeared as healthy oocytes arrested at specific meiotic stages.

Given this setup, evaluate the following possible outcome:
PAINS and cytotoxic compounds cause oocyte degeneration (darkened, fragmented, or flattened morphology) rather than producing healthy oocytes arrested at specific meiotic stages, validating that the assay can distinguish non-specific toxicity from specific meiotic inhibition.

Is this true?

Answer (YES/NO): NO